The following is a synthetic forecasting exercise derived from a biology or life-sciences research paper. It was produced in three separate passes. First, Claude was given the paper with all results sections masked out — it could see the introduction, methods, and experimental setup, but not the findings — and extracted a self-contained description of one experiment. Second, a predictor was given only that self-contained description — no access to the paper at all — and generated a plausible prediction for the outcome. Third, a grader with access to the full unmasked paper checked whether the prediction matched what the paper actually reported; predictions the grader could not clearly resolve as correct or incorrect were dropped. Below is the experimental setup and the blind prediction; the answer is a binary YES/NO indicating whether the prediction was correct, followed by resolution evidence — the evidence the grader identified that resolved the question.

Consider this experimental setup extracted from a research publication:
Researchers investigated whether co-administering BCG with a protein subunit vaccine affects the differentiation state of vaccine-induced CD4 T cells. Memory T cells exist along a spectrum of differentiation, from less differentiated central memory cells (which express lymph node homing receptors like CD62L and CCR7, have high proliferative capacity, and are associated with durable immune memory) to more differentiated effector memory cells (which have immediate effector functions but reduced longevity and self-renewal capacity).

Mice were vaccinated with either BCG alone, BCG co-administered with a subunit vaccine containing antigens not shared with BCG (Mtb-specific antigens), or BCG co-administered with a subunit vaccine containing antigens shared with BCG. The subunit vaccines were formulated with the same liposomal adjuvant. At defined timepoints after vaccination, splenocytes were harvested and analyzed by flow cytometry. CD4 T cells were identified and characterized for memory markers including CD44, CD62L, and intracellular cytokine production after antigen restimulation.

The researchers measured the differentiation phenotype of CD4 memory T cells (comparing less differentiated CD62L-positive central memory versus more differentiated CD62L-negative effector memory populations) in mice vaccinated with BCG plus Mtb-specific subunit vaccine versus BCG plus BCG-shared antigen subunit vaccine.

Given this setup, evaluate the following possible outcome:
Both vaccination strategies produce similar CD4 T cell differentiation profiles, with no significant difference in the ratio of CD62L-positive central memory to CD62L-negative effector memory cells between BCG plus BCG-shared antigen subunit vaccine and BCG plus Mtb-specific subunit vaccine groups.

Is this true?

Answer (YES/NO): NO